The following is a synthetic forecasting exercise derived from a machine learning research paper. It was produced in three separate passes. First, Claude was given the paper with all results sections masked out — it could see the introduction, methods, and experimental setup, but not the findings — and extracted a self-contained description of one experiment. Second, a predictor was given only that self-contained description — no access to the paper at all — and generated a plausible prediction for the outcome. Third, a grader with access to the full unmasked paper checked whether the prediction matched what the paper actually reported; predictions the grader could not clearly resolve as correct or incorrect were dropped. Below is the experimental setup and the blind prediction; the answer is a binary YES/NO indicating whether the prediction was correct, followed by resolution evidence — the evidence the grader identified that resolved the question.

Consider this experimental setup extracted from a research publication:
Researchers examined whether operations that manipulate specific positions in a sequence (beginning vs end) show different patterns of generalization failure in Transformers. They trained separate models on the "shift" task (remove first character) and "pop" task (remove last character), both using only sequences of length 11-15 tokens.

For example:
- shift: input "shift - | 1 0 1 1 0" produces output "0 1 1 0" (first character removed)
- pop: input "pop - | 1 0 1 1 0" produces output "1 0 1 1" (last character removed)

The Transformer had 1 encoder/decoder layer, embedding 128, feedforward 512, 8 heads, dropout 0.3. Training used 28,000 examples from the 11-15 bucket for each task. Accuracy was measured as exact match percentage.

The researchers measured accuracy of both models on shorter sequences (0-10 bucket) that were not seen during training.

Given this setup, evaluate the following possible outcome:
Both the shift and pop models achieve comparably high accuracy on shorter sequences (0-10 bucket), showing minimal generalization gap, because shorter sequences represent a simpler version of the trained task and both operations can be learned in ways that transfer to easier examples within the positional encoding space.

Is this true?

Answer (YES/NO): NO